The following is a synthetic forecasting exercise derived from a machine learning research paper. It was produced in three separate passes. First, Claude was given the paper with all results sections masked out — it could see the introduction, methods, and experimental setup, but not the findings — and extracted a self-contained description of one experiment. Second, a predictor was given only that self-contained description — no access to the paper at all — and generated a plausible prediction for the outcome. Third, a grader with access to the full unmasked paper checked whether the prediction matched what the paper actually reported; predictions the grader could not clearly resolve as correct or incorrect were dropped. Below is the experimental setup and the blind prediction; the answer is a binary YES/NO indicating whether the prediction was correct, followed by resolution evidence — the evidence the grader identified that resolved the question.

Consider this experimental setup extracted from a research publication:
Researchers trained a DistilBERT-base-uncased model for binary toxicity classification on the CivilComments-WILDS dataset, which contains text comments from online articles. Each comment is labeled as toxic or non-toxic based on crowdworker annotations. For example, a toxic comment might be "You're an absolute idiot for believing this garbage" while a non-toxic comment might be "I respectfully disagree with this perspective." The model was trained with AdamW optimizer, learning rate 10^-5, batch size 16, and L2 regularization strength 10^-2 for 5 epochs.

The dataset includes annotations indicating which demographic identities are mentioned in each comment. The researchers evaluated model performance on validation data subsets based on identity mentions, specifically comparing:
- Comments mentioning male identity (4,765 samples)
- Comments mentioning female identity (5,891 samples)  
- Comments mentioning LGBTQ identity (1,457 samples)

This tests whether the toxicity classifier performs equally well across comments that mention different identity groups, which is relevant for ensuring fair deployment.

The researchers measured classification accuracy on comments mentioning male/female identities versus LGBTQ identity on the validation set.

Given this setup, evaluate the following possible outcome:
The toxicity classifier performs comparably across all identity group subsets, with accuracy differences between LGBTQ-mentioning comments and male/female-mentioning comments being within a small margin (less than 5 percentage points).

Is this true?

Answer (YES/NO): NO